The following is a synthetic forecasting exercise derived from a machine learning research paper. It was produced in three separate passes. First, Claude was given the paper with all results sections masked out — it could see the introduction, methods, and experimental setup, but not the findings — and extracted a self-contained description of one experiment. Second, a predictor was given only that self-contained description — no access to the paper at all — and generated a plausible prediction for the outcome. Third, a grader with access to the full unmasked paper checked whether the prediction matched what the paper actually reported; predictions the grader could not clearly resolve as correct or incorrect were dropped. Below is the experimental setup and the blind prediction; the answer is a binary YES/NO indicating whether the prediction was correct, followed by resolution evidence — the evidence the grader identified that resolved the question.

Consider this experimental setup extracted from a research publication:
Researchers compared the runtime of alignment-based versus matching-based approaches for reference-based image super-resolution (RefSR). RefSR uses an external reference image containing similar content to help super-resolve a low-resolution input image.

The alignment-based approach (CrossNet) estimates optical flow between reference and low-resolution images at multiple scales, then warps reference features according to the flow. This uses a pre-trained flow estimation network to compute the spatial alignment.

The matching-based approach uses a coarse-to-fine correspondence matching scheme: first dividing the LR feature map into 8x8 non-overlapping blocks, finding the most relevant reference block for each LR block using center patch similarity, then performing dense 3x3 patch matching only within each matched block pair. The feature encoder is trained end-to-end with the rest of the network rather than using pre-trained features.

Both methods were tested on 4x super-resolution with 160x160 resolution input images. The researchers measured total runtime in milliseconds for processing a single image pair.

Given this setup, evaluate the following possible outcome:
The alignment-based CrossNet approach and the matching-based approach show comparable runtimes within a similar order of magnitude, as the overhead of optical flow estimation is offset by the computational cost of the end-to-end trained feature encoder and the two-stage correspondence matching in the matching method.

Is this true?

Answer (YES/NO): YES